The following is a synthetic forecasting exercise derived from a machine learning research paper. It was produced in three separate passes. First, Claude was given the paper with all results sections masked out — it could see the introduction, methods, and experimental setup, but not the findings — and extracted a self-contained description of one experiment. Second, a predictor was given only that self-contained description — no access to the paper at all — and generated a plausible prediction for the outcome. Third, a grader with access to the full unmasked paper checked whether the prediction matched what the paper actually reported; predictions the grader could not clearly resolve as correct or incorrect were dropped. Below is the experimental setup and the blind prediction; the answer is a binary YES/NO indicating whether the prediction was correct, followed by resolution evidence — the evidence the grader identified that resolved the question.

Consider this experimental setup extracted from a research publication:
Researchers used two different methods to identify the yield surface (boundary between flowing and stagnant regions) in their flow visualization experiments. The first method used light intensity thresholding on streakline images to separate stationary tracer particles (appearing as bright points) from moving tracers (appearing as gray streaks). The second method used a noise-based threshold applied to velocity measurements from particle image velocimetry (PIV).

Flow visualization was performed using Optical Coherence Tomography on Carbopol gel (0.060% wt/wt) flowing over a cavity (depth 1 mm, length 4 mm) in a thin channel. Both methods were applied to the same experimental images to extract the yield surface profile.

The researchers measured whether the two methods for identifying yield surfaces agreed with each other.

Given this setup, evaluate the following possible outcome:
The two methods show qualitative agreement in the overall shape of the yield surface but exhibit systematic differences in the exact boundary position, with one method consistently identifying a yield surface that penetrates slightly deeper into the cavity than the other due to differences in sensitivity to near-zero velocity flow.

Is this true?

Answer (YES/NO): NO